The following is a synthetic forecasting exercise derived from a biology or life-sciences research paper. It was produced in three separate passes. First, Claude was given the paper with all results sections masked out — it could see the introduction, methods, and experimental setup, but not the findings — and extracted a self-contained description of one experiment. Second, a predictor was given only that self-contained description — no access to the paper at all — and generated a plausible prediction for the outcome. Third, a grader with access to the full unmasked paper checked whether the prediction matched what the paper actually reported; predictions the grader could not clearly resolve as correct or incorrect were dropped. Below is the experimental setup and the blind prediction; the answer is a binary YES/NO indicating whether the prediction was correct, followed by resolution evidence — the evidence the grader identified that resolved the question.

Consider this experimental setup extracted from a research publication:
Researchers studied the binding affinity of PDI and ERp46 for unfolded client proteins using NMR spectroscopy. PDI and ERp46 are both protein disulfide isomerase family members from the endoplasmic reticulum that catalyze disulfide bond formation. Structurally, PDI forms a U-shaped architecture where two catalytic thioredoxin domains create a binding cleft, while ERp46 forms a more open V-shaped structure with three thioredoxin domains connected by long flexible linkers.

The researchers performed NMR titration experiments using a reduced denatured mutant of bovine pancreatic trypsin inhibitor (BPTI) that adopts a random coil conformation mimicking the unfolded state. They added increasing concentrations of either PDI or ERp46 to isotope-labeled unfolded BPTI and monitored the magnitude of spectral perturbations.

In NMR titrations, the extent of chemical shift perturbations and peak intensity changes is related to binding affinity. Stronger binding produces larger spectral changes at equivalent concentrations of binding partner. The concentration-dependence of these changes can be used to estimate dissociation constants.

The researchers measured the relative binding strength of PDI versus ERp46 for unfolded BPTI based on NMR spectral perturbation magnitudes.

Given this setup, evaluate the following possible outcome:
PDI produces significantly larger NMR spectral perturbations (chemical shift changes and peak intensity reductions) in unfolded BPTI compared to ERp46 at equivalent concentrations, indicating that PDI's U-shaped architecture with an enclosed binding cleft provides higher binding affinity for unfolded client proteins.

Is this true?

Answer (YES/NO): YES